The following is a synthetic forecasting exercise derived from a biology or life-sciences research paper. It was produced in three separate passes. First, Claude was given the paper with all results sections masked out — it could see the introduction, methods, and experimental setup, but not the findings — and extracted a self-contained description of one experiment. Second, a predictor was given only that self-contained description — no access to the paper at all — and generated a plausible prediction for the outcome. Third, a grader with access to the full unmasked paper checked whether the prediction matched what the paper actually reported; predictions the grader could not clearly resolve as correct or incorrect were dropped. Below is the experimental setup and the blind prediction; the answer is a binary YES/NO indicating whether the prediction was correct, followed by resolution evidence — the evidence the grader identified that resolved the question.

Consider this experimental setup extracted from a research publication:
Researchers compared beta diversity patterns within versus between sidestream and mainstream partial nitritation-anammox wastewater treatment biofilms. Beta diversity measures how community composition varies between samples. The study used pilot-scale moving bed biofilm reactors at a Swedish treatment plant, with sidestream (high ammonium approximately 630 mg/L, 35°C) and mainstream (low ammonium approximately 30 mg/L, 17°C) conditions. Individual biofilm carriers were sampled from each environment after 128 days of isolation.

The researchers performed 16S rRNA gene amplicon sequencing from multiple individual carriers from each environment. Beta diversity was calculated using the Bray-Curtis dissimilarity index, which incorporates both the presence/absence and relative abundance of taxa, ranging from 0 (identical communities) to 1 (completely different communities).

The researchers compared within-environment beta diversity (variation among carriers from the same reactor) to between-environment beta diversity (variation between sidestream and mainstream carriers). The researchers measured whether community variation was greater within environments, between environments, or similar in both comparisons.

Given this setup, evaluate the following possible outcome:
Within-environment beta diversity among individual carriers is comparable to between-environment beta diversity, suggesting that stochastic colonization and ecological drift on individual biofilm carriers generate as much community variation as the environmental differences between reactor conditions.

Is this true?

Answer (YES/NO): NO